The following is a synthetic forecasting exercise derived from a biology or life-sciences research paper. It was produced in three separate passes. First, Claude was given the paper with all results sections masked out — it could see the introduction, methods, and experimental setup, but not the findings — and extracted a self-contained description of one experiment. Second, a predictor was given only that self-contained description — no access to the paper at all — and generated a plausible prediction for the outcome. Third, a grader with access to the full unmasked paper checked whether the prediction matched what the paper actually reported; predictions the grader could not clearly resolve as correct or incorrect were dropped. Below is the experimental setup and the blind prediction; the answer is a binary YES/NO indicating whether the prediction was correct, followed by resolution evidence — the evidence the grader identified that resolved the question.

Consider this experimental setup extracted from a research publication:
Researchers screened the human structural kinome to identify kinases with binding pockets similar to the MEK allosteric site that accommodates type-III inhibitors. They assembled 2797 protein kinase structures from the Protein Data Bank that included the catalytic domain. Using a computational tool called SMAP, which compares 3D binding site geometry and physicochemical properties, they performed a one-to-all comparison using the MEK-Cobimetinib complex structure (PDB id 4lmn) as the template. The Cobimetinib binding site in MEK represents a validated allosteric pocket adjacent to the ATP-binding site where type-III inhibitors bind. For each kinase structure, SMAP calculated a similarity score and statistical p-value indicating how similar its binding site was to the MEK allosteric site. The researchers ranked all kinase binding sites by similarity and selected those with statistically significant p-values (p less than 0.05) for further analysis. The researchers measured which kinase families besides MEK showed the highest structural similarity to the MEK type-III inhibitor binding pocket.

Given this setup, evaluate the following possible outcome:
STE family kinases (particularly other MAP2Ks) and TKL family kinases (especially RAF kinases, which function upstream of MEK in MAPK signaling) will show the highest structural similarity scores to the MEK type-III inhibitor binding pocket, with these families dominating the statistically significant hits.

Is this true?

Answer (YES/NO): NO